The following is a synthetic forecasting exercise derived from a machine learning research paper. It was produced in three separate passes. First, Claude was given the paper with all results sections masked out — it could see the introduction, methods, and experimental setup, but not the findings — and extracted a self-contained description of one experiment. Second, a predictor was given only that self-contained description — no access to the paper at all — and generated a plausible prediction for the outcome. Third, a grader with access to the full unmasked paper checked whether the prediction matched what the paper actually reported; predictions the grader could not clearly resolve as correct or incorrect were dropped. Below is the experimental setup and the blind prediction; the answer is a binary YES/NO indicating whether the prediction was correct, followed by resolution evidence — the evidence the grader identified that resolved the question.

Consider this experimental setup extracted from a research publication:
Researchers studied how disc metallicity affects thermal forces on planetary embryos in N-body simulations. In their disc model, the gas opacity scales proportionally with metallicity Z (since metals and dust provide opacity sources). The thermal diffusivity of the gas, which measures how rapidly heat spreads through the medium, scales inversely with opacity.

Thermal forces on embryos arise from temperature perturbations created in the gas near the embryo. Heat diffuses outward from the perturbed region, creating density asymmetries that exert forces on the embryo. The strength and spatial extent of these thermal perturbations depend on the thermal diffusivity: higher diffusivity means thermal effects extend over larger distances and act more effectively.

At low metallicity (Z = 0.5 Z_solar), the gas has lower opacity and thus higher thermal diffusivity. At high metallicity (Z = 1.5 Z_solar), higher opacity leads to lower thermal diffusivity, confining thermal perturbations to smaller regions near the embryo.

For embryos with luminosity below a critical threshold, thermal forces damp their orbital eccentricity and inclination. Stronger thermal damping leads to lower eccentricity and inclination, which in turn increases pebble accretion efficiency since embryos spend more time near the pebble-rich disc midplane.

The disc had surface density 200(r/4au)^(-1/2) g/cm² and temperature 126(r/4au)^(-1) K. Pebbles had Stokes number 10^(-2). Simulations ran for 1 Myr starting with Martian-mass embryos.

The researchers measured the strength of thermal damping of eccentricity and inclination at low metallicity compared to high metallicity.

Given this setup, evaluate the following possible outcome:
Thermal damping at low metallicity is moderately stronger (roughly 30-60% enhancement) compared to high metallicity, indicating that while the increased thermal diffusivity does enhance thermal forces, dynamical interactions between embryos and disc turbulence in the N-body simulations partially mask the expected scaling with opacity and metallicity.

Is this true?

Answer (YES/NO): NO